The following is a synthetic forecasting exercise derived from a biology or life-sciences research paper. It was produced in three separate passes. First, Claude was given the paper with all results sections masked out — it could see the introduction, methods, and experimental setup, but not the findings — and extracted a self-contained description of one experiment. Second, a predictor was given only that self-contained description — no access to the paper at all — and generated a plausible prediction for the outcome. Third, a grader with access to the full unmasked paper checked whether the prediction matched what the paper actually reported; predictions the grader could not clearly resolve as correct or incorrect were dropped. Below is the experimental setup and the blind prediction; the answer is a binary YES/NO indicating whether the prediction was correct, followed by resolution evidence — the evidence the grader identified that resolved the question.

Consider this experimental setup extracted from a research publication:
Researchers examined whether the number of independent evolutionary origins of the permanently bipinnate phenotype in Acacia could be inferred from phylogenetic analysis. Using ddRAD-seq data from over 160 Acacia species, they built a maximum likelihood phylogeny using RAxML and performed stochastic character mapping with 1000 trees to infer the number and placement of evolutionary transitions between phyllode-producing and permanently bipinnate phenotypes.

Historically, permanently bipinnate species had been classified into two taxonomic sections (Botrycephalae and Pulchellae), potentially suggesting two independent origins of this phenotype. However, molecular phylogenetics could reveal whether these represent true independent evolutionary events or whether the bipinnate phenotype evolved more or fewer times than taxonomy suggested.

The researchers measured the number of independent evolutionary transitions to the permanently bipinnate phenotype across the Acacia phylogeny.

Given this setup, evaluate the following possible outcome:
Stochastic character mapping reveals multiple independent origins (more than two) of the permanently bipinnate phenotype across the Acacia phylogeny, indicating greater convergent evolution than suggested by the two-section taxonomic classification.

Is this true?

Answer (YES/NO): YES